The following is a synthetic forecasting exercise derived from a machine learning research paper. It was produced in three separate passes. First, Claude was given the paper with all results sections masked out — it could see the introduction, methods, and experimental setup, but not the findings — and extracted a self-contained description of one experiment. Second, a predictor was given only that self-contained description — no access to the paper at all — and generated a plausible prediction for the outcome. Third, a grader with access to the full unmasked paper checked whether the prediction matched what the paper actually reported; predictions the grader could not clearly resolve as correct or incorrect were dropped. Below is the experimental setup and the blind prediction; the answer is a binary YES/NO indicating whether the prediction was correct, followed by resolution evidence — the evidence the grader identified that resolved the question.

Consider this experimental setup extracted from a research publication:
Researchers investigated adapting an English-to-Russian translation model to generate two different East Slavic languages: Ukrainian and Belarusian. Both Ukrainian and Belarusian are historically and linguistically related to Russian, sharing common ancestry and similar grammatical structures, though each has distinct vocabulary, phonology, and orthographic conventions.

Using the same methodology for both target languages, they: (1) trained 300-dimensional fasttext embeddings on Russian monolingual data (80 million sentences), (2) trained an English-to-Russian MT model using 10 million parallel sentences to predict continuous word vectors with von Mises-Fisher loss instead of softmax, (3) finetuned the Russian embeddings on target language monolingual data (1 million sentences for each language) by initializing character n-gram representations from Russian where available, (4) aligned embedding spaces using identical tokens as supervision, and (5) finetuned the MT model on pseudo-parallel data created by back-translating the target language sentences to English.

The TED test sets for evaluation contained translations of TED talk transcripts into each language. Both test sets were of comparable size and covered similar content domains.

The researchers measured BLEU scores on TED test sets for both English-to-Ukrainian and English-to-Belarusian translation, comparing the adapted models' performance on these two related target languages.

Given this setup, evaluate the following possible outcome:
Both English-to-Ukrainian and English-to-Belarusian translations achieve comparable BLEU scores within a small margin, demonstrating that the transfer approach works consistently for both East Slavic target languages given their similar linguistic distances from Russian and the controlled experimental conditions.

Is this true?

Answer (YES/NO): NO